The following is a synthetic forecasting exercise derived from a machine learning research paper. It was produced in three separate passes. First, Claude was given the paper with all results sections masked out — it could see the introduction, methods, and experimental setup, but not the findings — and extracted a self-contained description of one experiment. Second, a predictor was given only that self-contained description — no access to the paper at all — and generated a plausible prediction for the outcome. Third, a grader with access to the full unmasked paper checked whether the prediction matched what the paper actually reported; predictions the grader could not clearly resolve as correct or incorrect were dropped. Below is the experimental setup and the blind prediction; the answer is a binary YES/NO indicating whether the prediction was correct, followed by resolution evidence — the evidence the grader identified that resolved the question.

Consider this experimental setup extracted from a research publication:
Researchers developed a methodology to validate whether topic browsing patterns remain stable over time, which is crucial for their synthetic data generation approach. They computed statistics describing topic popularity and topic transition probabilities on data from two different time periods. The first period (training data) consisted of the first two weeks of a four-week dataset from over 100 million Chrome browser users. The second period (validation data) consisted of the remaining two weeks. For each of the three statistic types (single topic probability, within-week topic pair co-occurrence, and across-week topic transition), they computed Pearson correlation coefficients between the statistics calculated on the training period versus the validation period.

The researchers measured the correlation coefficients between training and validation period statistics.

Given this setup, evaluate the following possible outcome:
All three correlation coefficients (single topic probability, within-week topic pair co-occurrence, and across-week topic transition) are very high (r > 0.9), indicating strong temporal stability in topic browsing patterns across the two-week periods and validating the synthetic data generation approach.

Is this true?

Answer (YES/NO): YES